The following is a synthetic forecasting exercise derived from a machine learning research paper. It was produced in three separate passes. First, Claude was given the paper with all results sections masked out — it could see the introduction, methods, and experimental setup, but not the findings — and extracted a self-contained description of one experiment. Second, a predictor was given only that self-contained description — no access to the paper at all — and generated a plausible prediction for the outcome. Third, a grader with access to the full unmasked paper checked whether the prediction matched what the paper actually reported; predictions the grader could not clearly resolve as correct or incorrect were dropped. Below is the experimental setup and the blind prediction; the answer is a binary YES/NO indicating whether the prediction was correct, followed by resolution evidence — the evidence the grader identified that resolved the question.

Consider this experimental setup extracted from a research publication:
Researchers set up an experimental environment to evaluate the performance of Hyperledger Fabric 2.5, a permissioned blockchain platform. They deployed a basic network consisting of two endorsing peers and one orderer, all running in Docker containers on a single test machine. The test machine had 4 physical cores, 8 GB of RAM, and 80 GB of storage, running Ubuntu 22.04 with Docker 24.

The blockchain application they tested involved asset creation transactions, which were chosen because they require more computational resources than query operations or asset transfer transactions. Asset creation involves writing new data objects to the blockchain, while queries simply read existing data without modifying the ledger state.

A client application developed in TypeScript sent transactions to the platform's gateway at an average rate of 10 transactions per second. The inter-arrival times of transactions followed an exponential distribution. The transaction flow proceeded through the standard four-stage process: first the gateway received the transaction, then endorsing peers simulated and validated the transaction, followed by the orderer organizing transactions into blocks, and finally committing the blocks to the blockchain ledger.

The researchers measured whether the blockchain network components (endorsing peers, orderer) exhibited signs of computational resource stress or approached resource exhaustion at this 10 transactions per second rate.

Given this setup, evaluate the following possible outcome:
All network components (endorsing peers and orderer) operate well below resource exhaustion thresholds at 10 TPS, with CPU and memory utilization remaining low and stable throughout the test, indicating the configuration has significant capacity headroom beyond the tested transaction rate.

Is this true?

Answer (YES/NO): NO